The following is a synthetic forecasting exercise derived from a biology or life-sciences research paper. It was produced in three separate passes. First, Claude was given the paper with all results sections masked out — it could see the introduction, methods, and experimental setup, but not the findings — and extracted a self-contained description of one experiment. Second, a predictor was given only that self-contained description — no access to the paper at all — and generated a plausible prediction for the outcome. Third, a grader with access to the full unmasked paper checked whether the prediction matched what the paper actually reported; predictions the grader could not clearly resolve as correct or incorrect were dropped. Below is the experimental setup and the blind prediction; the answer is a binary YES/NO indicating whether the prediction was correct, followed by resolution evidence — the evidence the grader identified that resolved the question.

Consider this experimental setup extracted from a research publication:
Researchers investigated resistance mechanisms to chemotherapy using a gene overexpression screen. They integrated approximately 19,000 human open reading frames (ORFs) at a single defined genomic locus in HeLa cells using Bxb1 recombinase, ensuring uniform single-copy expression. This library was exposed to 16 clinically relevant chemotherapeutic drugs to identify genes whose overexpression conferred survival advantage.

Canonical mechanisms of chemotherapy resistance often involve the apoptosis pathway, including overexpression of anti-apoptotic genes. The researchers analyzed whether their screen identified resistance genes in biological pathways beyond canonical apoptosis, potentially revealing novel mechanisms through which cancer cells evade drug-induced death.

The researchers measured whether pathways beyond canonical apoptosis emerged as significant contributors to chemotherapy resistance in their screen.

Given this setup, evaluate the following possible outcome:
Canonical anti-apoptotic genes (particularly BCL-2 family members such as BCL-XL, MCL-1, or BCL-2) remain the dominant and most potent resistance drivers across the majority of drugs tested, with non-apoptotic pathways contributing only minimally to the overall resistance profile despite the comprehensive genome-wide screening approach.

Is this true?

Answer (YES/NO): NO